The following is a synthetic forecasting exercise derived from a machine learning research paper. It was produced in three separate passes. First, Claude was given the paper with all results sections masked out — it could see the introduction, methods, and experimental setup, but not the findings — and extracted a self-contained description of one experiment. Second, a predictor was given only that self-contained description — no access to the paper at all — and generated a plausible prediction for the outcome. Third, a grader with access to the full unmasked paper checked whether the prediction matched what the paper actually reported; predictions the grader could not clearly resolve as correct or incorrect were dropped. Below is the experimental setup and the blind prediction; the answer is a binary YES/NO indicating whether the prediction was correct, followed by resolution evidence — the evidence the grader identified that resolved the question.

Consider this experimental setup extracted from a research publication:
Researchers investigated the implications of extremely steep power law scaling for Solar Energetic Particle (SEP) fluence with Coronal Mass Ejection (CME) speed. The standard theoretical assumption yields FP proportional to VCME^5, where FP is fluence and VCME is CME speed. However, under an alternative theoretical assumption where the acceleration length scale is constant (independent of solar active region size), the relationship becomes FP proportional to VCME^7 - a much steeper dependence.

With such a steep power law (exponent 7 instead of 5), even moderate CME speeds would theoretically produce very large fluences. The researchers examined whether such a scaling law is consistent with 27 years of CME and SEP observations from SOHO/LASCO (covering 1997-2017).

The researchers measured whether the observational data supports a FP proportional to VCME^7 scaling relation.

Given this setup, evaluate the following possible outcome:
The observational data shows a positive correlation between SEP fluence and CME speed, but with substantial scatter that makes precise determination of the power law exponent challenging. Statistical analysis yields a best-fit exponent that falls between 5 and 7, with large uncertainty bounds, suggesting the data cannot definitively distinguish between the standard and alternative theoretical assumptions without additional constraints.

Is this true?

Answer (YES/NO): NO